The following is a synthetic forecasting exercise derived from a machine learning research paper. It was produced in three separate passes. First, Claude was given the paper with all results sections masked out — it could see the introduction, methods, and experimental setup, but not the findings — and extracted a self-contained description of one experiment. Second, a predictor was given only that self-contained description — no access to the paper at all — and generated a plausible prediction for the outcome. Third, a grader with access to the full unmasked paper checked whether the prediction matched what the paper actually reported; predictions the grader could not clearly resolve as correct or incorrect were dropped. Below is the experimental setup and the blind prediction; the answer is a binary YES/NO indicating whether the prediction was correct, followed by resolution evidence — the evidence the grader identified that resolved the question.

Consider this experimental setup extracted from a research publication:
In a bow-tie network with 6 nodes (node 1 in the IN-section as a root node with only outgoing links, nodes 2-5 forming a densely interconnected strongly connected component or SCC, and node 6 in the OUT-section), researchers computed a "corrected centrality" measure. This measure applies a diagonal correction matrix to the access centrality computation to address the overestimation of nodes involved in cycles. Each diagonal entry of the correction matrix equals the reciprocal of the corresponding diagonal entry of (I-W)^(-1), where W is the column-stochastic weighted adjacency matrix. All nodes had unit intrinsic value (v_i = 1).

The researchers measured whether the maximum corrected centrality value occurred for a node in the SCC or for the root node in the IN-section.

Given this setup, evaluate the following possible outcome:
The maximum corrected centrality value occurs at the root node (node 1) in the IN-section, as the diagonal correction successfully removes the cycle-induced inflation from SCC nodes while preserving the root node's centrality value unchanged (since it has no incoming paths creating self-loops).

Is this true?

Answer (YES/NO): YES